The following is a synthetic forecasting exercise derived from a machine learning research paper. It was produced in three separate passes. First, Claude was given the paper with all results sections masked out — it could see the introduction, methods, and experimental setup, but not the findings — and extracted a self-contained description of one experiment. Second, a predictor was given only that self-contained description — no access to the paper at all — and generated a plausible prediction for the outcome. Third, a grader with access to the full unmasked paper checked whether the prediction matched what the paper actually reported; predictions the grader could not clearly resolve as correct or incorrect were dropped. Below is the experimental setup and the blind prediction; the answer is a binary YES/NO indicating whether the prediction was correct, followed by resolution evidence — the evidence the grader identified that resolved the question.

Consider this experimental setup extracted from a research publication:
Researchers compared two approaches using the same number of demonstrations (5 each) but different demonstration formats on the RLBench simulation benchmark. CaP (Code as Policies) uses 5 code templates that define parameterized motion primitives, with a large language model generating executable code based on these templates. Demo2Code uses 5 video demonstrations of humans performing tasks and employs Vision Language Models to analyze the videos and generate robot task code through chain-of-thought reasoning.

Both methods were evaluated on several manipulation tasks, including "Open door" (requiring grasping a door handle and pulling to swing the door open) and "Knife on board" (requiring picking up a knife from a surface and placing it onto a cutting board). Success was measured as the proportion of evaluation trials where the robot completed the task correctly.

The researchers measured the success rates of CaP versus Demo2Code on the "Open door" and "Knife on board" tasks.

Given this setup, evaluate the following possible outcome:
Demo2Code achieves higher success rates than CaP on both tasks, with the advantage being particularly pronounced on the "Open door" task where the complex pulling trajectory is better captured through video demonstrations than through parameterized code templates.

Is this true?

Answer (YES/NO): YES